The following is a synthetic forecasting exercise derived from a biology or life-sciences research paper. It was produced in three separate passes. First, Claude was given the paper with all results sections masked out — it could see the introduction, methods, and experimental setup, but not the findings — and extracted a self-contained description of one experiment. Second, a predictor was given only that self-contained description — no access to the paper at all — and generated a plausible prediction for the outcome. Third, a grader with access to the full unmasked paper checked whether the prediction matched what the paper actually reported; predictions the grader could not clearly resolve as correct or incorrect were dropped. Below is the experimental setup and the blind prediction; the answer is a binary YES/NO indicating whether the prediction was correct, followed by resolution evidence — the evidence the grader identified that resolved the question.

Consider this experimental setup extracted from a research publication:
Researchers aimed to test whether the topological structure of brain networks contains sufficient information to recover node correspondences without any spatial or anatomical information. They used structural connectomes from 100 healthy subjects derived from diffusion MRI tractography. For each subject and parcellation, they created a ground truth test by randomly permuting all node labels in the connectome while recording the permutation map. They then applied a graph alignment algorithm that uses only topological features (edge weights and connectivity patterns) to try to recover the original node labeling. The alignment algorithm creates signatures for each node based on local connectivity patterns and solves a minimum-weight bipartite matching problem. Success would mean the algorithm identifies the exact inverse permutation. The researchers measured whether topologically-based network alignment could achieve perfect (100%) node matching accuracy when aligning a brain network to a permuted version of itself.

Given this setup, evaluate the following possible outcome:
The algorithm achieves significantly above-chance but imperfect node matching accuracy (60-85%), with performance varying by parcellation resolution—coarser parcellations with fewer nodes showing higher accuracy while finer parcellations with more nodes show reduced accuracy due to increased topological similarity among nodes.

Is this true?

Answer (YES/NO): NO